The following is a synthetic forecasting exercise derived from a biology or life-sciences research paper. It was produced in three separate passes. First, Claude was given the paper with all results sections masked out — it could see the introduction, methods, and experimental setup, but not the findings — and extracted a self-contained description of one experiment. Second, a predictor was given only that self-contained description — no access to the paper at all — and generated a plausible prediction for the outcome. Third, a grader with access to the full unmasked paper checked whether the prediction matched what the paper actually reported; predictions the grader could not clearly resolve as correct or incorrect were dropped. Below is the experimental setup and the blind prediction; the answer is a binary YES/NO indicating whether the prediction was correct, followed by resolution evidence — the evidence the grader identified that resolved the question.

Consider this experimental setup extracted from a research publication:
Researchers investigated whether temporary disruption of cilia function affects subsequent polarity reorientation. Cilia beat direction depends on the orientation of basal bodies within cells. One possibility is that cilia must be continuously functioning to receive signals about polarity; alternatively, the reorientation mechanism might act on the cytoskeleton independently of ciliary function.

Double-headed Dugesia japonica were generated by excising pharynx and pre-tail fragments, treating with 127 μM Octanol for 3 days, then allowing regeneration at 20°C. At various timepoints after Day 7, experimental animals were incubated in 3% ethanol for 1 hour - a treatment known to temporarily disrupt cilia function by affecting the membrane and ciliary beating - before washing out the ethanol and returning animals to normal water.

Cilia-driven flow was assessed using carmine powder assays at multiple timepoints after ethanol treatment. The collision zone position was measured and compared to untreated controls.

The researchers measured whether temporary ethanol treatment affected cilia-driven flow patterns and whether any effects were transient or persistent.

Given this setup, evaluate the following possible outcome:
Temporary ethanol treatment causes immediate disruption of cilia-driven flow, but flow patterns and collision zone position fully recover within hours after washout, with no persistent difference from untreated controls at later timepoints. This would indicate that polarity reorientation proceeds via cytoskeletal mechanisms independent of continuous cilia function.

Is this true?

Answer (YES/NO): YES